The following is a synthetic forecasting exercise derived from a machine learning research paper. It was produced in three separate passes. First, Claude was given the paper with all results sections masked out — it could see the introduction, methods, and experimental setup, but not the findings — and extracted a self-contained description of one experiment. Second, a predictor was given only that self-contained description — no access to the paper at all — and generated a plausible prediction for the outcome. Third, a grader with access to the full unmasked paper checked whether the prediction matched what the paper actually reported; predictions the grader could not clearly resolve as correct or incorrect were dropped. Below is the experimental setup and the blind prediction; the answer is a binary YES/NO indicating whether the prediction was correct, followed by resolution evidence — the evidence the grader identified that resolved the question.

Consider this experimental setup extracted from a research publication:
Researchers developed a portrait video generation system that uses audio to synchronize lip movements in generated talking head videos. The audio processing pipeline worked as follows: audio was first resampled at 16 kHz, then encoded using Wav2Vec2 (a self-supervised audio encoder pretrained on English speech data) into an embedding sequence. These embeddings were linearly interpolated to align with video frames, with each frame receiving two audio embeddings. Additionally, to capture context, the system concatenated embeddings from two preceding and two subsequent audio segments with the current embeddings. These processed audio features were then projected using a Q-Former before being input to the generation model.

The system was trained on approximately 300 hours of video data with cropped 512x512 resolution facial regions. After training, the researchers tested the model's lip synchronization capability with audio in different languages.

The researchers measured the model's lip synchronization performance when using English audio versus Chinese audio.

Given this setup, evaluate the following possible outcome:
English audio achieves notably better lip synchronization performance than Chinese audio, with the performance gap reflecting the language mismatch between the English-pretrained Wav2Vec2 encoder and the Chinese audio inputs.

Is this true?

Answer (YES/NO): YES